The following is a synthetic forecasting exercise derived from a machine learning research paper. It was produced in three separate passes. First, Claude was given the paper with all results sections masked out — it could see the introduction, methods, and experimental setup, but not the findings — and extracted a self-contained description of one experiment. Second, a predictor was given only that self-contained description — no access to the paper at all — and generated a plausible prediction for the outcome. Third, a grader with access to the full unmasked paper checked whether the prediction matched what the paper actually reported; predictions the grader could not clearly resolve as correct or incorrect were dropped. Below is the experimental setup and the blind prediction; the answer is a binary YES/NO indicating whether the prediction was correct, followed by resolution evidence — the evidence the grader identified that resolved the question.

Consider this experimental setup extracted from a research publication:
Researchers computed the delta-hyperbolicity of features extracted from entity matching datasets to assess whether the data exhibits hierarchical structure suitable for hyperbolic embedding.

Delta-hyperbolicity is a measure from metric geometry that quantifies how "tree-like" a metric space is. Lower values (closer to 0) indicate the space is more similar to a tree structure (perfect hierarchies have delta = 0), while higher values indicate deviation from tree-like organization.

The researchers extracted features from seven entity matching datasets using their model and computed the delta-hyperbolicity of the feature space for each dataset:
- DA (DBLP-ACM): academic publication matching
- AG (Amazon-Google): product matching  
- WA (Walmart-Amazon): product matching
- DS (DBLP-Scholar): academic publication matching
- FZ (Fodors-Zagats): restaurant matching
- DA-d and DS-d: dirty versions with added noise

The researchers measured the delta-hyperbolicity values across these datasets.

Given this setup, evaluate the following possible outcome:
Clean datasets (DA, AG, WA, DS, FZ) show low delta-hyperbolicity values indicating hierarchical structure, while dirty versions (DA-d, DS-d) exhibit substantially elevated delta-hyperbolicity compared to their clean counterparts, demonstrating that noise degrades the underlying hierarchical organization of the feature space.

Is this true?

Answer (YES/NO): NO